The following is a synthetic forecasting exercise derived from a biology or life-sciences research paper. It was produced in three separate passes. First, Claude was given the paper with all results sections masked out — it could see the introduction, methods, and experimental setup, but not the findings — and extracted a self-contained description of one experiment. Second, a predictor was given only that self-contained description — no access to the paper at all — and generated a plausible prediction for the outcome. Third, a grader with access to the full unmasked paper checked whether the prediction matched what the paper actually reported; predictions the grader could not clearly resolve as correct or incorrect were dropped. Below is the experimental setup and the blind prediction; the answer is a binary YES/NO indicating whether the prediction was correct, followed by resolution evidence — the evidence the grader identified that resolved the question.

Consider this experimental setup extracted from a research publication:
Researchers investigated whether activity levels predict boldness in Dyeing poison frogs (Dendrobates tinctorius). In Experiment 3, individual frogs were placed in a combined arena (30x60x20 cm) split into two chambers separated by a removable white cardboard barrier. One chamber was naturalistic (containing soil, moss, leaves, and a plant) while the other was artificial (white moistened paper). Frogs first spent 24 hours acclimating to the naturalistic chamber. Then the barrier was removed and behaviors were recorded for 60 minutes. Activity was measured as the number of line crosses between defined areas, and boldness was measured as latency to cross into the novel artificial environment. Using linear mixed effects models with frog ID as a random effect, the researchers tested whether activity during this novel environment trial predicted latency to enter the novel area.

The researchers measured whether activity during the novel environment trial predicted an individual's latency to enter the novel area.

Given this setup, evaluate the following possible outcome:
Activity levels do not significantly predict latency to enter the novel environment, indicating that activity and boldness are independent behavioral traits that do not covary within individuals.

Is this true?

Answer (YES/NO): NO